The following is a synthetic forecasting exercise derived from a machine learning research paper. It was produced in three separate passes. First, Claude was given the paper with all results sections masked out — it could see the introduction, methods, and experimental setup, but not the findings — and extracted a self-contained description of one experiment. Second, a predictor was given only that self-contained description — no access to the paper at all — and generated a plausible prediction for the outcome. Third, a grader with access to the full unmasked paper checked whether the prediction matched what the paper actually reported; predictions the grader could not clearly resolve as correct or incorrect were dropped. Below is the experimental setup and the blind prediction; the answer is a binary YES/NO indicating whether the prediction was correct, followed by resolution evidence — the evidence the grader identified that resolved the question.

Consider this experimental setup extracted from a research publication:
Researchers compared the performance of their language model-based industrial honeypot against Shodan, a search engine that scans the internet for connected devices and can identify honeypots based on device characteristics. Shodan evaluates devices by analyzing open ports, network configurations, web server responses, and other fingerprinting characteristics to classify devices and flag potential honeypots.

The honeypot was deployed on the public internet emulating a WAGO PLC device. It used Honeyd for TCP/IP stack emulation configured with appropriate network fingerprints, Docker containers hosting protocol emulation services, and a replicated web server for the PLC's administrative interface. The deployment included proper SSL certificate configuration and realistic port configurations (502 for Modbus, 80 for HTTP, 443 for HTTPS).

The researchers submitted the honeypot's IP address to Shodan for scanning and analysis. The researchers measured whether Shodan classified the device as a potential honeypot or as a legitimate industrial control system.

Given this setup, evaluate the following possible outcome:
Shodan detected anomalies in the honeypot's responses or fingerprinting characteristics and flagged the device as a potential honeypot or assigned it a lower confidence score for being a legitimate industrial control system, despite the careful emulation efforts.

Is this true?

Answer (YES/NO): NO